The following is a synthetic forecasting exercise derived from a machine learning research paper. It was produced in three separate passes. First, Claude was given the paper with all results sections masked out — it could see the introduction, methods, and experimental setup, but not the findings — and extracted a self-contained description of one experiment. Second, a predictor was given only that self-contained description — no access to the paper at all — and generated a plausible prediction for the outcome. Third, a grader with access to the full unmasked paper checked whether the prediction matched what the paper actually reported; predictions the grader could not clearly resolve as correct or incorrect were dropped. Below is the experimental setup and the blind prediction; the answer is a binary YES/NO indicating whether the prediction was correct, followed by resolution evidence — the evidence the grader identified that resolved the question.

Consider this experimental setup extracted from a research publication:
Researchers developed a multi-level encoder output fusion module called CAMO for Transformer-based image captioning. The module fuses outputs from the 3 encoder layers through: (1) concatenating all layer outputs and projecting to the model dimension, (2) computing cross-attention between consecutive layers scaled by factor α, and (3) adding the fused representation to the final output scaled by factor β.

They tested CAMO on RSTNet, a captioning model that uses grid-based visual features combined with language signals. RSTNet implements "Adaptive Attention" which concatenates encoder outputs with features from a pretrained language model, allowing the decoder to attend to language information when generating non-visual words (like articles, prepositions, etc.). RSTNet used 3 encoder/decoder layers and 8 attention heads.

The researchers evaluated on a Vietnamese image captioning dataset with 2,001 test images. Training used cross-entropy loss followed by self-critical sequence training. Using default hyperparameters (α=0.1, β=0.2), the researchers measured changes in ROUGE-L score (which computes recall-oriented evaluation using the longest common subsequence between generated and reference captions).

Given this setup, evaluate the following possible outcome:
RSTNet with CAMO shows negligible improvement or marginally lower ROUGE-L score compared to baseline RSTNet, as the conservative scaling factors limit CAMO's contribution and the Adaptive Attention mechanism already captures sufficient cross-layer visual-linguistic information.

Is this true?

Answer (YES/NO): NO